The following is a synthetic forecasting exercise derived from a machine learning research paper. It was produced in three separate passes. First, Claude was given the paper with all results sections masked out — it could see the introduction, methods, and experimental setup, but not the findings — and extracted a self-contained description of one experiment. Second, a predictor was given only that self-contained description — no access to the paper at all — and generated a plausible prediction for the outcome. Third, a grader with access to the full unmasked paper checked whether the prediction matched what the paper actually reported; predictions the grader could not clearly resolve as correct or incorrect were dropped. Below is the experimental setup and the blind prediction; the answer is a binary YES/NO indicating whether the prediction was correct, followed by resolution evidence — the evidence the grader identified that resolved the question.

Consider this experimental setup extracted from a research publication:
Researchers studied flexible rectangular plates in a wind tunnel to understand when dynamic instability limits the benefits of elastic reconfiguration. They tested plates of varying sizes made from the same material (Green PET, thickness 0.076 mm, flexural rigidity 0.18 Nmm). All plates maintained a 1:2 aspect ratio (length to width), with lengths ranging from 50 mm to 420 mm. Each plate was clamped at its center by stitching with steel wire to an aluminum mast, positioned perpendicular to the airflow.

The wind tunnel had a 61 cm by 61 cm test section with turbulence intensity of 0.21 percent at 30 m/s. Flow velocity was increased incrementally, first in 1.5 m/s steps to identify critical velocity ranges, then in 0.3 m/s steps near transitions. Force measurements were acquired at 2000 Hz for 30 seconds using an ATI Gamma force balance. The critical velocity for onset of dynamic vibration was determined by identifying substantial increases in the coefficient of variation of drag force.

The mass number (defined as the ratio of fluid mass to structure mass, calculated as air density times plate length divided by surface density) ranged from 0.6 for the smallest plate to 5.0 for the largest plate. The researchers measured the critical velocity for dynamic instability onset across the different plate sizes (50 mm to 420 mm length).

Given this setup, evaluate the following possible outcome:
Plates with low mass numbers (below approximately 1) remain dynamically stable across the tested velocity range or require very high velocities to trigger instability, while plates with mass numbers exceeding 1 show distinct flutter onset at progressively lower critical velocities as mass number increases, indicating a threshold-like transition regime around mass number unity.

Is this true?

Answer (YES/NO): NO